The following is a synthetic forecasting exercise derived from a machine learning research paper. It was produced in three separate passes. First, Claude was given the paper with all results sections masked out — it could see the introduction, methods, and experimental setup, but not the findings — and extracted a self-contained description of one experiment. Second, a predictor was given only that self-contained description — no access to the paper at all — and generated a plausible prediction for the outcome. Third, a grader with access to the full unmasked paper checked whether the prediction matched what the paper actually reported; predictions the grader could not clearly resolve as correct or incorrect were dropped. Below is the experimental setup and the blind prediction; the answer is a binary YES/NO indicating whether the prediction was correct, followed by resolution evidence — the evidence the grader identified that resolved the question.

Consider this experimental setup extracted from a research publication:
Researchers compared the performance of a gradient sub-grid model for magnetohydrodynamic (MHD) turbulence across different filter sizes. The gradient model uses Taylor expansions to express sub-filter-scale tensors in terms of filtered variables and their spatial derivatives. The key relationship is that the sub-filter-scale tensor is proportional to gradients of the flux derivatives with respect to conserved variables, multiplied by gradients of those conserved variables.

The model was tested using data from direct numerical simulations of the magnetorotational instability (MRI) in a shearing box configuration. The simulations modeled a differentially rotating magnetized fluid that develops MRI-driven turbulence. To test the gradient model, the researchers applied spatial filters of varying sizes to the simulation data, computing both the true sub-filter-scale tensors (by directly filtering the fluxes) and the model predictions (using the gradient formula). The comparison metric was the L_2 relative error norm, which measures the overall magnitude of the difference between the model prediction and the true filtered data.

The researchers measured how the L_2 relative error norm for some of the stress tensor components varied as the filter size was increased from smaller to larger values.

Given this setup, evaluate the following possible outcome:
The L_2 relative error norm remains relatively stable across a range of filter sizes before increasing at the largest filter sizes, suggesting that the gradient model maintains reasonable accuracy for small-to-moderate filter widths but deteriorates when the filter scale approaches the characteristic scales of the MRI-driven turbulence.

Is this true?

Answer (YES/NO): NO